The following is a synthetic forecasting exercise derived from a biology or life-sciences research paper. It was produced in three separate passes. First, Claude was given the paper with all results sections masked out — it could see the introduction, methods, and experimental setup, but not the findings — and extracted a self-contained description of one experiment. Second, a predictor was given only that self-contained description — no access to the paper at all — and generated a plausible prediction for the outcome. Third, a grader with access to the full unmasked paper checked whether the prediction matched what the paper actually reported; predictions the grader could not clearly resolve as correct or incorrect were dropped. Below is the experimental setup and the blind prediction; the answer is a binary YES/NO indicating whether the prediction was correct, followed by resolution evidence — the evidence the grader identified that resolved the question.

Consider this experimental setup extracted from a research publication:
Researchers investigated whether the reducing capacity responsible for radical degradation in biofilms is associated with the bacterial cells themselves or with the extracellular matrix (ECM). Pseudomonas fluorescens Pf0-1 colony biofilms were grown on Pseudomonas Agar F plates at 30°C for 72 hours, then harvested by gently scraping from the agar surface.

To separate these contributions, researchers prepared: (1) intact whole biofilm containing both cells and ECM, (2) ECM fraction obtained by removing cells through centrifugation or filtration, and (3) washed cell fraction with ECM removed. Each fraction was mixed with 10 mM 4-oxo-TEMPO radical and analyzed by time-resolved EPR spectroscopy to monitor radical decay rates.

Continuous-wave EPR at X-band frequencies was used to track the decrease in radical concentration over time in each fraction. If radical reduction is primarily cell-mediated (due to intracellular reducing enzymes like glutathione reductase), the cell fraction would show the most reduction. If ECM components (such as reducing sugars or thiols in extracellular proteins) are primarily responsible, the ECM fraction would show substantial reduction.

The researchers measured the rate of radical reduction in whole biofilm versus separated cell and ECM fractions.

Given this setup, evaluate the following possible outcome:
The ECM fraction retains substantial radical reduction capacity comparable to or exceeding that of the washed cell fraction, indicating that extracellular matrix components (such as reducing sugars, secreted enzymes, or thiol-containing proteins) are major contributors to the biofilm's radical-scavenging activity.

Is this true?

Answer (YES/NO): NO